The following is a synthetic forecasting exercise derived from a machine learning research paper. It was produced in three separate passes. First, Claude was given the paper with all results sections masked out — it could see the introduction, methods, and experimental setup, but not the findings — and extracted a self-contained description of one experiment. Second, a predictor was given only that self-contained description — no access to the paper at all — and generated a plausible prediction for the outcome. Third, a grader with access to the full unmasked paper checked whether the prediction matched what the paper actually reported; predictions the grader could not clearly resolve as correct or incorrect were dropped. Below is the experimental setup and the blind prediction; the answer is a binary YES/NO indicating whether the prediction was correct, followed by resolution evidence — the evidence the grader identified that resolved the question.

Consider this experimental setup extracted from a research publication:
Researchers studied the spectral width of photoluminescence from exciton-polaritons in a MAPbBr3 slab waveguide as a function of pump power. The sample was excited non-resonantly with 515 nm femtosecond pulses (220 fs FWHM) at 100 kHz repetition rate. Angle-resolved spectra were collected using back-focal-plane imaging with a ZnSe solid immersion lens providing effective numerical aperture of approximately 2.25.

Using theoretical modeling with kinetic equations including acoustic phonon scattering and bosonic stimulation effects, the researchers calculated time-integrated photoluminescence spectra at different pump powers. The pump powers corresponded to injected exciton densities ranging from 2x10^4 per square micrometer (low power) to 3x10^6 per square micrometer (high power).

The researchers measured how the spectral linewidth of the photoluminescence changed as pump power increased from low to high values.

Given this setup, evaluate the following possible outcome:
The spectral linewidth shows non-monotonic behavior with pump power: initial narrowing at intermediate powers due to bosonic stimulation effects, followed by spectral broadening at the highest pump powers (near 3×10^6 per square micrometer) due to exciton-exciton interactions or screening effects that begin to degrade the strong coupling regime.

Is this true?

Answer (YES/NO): NO